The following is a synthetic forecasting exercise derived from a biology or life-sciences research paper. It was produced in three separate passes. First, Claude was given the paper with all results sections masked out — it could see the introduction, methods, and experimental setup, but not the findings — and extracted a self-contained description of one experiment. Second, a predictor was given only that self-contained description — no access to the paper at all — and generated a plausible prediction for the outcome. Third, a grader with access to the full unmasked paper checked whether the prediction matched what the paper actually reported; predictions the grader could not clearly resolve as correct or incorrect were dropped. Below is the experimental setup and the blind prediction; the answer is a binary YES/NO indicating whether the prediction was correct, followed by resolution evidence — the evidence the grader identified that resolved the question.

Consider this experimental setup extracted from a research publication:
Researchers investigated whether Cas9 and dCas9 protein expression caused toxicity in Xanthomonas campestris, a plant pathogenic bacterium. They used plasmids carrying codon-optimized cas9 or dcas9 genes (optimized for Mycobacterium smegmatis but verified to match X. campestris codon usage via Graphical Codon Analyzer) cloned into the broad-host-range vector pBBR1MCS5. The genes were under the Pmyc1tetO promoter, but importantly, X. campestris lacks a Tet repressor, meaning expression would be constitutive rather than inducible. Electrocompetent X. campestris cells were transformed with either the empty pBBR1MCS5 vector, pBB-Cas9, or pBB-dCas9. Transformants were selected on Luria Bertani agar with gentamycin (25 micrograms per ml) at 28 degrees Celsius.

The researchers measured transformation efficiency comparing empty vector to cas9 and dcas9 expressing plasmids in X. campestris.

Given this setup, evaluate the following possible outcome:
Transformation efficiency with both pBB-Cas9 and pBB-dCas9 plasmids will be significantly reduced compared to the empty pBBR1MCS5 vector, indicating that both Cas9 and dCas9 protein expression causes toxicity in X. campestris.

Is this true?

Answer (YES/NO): YES